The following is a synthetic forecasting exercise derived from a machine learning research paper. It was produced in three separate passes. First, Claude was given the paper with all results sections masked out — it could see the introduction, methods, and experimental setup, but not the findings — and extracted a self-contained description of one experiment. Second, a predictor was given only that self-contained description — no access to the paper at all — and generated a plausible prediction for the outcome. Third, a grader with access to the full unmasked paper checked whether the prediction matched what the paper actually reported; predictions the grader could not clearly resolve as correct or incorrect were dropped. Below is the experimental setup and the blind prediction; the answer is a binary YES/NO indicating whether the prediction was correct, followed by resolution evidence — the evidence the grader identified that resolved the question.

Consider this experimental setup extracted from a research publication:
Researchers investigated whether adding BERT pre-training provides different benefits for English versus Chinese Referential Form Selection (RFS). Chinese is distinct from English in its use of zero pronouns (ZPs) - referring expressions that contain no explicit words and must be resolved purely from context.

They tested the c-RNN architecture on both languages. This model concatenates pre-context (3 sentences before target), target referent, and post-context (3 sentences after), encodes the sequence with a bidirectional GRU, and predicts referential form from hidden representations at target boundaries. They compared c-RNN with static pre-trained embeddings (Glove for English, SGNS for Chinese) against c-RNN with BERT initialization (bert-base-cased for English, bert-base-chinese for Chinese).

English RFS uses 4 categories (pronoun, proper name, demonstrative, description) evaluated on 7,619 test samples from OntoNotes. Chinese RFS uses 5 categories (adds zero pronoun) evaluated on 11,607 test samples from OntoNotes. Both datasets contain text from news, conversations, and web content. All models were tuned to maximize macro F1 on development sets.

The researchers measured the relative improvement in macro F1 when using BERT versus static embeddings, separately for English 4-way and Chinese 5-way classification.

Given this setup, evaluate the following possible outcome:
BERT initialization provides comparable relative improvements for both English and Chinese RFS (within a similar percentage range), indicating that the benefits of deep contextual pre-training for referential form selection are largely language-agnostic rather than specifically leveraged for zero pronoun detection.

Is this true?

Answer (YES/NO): NO